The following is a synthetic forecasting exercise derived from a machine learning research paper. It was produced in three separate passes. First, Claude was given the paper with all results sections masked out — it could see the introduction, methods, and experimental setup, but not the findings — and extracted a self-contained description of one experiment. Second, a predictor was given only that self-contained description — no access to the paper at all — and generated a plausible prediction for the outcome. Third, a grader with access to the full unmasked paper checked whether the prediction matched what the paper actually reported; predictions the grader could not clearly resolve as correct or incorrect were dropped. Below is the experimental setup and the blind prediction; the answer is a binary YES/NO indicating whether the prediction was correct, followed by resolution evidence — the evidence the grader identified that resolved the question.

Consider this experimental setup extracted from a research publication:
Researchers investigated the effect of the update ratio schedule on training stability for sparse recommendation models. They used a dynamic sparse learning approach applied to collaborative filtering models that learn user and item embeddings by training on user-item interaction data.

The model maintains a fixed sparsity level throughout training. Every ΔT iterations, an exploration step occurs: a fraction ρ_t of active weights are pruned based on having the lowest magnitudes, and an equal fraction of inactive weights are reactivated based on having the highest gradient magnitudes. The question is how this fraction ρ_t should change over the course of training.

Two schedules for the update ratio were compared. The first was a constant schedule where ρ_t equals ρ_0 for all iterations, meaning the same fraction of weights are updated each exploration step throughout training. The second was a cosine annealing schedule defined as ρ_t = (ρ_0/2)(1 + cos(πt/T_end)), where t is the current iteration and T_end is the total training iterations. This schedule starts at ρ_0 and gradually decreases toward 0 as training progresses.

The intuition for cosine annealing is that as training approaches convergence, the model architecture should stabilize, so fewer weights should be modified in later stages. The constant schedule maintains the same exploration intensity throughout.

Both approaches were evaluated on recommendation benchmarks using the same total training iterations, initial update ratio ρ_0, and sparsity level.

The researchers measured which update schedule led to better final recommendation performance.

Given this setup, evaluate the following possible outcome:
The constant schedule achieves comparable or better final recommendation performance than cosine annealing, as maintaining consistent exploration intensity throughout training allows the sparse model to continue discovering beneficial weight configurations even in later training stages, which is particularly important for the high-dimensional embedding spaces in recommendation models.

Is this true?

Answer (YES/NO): NO